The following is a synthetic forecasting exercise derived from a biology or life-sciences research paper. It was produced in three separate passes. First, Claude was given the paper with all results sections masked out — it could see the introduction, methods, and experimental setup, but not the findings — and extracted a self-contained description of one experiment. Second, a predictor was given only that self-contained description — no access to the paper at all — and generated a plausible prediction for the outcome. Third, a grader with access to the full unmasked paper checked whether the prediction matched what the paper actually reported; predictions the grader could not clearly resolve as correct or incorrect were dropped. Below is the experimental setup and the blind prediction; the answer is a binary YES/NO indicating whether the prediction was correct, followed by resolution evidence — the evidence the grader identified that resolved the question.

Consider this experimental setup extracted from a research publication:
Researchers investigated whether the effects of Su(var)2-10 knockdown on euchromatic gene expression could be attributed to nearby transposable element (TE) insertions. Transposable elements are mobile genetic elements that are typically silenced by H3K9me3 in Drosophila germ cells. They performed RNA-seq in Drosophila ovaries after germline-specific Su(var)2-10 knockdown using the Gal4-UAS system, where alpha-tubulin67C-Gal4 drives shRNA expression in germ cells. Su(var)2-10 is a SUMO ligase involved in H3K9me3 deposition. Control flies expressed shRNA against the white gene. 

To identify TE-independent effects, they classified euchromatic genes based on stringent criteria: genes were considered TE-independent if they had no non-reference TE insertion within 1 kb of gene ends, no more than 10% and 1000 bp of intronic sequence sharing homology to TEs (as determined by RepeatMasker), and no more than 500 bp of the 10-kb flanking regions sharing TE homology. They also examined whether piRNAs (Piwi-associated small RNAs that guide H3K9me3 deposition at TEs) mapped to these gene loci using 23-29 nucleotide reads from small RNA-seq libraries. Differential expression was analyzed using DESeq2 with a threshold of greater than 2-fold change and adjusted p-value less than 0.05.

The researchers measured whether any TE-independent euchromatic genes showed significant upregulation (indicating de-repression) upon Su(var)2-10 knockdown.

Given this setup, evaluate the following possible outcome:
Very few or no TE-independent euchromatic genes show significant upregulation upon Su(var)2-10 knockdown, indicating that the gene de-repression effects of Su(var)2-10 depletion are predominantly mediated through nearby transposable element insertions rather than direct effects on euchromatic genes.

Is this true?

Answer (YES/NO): NO